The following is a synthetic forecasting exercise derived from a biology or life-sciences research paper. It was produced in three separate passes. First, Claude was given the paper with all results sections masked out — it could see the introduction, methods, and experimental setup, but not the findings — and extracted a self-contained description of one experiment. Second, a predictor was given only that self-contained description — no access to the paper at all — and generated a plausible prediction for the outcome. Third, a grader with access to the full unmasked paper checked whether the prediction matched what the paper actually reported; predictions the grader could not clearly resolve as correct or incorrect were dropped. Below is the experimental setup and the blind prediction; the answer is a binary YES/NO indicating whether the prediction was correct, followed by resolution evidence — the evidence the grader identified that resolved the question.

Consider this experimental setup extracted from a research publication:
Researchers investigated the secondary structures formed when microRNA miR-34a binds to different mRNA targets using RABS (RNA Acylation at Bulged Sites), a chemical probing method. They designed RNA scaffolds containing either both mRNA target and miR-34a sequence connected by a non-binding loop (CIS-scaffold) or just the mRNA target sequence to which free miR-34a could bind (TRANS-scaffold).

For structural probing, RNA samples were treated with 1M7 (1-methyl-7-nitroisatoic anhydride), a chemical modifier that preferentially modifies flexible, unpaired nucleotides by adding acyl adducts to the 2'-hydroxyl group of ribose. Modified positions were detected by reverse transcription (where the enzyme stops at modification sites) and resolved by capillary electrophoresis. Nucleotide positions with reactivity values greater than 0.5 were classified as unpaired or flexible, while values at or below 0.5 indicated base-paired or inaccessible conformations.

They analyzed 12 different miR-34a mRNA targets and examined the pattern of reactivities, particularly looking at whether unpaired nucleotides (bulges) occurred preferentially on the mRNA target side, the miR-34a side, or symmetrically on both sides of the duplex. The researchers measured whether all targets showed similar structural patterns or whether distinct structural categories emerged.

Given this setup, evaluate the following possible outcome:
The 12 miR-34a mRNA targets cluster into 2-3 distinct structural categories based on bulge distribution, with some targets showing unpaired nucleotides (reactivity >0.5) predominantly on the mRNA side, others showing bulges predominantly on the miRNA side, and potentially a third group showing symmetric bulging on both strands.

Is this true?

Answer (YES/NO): YES